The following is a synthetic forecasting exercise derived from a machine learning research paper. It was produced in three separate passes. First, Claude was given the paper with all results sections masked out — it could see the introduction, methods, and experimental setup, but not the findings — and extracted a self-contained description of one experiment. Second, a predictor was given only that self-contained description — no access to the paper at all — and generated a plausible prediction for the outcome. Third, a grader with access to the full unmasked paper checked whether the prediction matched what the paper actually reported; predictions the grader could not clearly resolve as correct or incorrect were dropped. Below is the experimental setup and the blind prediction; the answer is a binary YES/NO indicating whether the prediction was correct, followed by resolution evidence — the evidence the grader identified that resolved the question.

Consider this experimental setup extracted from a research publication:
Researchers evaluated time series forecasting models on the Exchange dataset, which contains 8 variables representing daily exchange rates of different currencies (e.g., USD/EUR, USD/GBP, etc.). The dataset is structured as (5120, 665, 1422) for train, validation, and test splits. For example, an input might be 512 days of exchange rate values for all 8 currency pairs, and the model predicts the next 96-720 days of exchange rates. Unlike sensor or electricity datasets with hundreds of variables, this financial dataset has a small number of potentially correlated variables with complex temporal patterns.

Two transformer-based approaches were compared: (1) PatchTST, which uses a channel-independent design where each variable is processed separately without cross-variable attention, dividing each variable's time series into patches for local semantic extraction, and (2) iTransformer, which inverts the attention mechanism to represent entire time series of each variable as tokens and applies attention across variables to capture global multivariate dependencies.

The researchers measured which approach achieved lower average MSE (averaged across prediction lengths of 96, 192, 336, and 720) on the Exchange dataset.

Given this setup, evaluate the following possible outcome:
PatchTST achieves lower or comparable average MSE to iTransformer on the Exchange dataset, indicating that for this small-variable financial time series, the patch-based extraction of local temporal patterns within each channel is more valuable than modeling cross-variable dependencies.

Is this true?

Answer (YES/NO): NO